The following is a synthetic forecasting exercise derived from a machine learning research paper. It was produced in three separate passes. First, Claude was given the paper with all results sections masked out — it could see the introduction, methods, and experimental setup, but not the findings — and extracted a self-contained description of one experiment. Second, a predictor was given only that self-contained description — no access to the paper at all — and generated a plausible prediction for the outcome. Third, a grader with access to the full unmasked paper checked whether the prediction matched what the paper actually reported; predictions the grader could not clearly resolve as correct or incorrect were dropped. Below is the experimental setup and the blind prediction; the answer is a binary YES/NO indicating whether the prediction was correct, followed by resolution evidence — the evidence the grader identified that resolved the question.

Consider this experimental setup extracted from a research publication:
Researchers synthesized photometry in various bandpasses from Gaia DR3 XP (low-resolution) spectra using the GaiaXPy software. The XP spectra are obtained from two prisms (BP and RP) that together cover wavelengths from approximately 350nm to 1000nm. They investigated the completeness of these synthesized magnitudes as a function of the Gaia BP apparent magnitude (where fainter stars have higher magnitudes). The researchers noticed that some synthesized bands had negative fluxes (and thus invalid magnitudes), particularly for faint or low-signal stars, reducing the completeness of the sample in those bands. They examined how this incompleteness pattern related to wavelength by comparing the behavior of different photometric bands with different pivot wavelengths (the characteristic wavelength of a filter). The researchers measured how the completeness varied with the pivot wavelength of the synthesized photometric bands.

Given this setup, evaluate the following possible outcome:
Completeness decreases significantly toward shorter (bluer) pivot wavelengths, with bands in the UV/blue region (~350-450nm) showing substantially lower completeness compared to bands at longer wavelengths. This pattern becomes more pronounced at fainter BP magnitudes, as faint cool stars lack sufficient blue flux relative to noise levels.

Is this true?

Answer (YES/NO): YES